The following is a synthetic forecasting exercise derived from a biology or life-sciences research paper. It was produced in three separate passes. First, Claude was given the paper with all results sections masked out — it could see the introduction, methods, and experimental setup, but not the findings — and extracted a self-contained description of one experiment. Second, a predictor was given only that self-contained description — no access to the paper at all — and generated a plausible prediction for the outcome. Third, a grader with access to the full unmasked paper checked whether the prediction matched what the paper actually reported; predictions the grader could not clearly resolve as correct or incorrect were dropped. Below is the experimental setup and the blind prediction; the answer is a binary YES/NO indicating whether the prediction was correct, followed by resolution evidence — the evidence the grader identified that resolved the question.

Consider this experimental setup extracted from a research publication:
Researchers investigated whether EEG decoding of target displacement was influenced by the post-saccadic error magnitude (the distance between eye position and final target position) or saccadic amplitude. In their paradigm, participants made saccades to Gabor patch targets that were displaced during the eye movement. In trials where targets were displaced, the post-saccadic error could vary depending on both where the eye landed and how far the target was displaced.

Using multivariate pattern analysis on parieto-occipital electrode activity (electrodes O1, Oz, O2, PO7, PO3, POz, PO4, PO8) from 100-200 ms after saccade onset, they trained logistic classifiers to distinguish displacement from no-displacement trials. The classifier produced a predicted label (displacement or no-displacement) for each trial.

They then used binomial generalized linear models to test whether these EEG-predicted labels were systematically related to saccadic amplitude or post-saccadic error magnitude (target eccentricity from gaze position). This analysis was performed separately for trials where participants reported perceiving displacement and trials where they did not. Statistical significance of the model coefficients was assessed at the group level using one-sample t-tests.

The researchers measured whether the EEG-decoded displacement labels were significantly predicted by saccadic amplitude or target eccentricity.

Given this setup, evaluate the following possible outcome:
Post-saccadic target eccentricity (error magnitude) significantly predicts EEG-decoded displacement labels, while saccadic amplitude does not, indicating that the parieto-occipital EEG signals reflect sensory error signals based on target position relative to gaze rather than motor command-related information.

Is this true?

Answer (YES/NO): NO